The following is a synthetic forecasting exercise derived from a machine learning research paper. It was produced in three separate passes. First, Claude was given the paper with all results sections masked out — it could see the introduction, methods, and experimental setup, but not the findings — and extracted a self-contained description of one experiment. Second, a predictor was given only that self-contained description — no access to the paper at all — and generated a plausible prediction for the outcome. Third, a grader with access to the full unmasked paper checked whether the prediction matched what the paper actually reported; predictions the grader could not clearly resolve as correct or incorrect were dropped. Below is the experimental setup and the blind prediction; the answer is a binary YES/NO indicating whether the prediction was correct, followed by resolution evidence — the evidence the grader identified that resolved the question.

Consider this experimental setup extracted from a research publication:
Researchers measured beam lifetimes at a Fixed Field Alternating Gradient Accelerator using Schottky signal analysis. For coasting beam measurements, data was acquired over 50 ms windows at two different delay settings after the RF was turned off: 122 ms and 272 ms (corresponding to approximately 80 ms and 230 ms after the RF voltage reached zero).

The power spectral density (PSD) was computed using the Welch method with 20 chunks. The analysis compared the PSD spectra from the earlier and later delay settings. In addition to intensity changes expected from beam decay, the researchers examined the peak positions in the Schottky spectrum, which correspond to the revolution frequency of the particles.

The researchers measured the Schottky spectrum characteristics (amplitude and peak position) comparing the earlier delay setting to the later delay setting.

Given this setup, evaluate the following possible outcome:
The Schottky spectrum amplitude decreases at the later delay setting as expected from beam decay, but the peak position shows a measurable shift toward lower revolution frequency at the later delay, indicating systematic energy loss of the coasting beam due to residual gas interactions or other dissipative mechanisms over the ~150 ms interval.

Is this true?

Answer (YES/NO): YES